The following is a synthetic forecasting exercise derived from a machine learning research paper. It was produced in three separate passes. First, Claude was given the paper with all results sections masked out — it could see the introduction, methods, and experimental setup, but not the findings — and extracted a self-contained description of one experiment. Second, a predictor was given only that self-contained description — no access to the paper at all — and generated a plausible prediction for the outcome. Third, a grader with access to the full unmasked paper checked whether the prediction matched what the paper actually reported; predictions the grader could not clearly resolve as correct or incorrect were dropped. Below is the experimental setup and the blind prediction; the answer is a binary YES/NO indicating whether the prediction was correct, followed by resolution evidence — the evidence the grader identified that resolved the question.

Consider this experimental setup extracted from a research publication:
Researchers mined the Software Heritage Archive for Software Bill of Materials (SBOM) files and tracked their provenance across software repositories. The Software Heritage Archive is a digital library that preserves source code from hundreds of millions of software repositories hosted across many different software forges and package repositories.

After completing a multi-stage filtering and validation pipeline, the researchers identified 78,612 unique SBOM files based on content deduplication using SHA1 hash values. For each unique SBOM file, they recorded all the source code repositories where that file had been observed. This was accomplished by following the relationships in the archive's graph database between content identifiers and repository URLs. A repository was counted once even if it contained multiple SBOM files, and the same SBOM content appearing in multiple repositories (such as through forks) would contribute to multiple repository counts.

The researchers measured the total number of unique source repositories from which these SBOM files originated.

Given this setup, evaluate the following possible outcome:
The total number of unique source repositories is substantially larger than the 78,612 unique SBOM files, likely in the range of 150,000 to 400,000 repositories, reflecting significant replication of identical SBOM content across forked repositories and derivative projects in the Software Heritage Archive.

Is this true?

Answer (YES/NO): NO